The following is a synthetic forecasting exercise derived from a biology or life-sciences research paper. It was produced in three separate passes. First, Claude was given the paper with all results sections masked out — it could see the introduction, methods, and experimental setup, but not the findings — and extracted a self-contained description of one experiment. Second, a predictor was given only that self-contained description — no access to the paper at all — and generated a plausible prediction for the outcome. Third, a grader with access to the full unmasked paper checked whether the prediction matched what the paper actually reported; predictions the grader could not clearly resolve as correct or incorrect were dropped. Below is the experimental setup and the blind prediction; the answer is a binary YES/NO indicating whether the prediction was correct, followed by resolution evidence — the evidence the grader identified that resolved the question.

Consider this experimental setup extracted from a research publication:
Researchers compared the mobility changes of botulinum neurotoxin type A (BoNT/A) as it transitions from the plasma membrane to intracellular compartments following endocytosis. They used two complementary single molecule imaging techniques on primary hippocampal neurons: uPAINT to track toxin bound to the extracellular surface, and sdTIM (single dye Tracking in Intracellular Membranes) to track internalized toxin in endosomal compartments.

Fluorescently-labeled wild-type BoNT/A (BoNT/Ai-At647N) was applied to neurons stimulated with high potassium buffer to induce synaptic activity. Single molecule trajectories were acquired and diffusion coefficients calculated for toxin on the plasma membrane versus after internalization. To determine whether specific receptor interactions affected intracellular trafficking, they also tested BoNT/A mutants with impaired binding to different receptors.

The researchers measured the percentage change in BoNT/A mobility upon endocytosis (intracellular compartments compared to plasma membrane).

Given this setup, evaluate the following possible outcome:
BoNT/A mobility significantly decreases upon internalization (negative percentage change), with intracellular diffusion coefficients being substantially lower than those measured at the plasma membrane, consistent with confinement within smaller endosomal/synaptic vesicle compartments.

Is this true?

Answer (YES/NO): YES